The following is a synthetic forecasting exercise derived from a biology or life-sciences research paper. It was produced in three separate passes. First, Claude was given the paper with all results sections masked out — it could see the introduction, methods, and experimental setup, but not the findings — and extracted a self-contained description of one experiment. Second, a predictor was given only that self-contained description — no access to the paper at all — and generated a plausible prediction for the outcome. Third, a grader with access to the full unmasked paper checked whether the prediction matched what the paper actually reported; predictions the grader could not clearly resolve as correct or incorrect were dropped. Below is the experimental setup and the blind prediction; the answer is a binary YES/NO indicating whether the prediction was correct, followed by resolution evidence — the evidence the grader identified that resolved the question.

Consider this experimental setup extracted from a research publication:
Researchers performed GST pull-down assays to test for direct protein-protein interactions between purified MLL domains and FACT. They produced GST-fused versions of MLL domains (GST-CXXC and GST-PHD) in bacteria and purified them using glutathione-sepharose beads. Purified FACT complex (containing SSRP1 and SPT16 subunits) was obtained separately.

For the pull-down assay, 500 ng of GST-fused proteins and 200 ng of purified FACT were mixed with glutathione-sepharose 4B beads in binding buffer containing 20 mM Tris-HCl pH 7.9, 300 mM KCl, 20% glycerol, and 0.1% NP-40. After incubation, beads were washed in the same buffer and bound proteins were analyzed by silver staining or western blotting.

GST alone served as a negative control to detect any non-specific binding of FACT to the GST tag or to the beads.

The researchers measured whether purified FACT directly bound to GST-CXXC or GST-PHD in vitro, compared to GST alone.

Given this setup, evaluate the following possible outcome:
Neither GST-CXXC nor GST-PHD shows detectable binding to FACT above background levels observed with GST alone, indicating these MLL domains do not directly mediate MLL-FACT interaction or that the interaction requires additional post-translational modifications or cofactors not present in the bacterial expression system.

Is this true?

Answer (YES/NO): NO